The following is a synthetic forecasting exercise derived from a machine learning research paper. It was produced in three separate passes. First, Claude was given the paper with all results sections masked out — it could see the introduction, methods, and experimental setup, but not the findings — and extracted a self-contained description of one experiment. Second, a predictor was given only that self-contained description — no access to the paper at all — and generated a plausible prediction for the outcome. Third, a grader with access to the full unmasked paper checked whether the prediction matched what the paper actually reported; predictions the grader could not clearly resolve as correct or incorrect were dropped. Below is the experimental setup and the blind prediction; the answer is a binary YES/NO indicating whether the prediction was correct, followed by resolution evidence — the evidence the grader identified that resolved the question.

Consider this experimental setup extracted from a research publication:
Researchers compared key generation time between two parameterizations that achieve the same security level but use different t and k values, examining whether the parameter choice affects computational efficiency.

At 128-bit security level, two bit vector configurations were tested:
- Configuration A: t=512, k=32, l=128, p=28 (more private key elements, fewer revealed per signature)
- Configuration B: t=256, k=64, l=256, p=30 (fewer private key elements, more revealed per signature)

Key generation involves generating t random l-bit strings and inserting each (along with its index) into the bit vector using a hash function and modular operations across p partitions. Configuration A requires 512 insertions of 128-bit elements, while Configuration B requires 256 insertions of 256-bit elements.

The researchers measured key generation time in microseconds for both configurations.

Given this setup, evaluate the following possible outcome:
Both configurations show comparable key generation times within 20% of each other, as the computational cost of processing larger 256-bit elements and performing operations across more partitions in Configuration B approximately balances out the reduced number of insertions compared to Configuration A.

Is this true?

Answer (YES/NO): NO